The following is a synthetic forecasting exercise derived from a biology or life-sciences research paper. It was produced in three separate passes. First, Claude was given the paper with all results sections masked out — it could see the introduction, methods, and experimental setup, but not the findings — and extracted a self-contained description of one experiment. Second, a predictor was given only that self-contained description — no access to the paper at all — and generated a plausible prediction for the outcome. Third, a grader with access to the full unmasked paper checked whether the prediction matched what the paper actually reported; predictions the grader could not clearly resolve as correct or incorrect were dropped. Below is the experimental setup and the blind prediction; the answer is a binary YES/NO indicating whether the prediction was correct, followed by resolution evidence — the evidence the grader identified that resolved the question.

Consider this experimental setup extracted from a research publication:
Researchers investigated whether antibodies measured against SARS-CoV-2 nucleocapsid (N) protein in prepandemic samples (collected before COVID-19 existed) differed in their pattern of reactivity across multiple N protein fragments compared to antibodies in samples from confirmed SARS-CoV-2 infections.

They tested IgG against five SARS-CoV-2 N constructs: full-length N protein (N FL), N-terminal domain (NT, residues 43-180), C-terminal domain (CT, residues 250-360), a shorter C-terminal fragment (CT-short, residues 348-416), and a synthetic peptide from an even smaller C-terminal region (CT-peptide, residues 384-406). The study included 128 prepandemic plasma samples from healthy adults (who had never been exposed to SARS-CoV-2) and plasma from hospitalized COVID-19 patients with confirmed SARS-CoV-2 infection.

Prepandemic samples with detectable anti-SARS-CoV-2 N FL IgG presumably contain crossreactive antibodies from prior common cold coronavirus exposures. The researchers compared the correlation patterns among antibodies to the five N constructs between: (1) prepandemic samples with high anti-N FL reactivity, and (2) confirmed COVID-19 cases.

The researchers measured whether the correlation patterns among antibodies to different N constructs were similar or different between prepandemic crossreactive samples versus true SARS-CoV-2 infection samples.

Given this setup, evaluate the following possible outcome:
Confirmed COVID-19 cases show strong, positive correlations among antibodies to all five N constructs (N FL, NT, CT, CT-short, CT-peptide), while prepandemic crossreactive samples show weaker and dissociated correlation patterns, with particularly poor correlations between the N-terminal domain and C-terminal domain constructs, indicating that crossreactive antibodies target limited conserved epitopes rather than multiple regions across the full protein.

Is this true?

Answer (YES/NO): NO